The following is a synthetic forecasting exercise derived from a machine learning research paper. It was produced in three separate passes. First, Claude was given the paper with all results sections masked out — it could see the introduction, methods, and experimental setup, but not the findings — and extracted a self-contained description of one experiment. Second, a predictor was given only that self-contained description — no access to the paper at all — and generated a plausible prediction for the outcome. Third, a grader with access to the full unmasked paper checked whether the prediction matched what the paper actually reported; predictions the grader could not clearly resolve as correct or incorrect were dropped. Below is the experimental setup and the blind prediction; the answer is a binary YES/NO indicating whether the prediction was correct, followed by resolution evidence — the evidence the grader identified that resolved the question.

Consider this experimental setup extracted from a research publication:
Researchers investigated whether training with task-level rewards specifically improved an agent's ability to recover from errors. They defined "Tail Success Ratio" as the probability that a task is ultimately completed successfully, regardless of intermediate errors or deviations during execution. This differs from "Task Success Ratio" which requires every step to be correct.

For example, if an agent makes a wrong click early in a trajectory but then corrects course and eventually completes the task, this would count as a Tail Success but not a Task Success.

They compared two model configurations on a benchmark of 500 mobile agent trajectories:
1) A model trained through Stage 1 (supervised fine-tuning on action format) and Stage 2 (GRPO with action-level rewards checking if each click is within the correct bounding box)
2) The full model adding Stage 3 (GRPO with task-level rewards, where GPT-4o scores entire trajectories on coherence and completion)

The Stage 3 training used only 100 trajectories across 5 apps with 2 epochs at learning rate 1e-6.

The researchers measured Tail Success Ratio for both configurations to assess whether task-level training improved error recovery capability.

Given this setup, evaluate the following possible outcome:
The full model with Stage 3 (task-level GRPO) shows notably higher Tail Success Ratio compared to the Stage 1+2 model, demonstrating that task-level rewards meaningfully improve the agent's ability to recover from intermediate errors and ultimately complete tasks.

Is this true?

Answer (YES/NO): NO